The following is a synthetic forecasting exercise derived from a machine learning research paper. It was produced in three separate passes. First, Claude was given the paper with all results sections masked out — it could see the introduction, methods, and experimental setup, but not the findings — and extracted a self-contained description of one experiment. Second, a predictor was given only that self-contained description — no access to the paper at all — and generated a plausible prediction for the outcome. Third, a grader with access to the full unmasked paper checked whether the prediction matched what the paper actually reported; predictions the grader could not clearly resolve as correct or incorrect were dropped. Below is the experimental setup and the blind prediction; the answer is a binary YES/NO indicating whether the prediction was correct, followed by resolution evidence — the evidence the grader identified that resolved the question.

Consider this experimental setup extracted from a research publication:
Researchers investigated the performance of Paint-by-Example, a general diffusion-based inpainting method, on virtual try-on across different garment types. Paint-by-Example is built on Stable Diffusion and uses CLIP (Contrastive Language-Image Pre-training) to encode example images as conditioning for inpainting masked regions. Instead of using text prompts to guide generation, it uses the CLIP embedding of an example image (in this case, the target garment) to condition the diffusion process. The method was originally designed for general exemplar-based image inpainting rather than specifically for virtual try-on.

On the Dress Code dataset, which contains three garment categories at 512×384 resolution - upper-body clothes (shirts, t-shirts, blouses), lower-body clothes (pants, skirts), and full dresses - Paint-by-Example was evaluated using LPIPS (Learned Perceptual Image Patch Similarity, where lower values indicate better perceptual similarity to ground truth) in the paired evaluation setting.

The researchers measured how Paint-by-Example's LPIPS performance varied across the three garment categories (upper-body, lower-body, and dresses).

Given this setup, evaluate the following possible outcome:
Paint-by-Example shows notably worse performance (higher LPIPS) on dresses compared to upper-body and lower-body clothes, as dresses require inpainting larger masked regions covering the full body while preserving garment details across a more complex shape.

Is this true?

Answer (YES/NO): YES